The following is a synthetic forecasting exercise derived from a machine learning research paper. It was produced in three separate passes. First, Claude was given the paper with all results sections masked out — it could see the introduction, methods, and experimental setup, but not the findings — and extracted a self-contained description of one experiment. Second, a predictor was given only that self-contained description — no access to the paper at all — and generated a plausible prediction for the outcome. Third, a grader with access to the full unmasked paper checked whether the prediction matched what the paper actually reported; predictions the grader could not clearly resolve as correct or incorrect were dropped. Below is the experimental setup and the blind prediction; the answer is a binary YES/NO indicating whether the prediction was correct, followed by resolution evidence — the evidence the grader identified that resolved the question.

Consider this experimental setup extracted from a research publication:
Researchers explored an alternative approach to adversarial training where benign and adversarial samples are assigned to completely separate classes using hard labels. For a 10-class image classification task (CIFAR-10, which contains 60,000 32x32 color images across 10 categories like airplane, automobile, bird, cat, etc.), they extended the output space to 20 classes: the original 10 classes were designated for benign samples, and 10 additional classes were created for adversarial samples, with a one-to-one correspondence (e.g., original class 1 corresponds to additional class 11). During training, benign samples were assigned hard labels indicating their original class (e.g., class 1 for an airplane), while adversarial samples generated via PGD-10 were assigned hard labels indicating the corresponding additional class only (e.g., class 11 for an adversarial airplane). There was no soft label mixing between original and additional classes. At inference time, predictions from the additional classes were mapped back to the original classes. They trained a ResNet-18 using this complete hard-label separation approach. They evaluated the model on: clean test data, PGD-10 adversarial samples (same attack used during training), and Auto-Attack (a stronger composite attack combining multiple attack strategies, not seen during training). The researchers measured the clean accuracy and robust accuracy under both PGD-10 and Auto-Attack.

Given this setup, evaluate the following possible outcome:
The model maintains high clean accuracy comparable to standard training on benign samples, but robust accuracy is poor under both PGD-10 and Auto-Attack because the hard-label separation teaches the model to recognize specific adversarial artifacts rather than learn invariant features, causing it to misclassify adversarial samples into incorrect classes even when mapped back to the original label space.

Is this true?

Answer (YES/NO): NO